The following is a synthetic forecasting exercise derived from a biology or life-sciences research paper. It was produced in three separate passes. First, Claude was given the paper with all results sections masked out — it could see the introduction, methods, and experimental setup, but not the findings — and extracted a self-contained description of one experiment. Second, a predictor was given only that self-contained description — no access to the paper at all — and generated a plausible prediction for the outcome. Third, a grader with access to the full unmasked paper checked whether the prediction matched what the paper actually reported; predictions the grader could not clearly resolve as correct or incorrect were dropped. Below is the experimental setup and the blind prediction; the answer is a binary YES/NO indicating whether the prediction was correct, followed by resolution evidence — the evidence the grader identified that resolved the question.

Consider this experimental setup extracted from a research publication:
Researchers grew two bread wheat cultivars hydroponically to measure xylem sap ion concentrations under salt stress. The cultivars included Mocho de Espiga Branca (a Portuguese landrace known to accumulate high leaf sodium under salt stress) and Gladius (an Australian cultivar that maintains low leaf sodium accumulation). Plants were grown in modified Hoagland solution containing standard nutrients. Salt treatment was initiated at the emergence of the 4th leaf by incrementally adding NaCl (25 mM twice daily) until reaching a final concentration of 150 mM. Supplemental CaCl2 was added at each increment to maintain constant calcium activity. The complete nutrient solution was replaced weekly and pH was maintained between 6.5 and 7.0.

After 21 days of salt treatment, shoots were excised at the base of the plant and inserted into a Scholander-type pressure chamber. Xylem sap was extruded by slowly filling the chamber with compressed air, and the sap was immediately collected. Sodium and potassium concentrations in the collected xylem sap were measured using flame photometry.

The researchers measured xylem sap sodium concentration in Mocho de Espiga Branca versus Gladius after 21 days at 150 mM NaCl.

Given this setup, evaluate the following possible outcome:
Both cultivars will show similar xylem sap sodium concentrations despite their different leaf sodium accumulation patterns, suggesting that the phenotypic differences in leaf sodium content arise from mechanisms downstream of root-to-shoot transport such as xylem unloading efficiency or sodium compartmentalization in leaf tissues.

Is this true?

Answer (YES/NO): NO